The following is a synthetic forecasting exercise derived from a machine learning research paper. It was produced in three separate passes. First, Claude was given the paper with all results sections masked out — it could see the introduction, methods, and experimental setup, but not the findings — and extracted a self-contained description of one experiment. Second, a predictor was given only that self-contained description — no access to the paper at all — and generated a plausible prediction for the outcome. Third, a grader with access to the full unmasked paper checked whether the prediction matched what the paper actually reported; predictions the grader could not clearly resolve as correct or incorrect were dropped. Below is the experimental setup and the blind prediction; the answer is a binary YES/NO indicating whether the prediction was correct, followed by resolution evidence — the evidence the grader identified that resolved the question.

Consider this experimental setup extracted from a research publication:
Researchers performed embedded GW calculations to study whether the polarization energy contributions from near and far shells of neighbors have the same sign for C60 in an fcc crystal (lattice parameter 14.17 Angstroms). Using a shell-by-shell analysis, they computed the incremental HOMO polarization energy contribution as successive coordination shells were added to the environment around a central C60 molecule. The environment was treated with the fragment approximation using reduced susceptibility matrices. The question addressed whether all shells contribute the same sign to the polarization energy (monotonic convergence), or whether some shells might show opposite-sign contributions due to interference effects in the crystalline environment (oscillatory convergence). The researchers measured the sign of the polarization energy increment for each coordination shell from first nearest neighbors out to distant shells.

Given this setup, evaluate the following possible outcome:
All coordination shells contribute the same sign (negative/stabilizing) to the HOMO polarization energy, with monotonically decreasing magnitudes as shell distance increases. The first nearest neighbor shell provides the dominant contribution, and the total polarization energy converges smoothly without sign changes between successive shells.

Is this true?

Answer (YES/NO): YES